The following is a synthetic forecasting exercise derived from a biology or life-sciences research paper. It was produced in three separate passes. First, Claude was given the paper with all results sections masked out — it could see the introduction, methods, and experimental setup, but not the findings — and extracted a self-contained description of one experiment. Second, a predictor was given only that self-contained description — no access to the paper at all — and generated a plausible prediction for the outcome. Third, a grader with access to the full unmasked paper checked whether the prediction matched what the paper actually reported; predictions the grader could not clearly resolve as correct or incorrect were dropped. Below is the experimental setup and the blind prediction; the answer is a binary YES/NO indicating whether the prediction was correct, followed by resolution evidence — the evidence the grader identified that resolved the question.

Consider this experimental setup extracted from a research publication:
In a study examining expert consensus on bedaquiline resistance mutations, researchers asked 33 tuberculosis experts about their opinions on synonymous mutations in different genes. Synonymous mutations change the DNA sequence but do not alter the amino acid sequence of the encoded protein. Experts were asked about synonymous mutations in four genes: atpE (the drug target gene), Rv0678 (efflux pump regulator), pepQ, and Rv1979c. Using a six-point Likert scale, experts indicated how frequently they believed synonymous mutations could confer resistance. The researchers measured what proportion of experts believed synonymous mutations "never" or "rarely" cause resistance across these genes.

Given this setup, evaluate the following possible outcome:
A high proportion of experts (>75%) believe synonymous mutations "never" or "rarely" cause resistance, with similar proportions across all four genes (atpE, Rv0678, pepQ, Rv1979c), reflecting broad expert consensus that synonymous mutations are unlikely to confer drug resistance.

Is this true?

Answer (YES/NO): NO